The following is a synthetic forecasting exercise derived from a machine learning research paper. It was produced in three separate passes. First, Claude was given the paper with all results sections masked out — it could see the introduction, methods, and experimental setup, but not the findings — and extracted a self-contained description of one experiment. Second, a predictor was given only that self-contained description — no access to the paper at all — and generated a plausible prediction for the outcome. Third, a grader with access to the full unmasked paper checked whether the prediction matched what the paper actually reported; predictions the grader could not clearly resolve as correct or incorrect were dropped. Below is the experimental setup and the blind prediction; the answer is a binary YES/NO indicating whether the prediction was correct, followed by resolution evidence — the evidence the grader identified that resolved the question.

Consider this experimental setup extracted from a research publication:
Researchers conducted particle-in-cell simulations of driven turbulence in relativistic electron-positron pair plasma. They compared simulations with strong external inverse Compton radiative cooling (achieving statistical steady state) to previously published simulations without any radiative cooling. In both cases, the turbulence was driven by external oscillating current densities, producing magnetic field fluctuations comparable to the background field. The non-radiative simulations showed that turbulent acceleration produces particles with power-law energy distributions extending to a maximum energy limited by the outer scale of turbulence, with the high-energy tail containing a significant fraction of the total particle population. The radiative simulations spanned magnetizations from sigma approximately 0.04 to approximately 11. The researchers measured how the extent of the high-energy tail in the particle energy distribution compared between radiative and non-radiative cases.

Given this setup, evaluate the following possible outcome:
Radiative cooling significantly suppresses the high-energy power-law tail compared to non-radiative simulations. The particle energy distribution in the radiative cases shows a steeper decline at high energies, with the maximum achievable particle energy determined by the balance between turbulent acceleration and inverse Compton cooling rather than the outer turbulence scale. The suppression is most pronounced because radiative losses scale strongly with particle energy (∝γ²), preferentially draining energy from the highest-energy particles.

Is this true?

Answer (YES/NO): YES